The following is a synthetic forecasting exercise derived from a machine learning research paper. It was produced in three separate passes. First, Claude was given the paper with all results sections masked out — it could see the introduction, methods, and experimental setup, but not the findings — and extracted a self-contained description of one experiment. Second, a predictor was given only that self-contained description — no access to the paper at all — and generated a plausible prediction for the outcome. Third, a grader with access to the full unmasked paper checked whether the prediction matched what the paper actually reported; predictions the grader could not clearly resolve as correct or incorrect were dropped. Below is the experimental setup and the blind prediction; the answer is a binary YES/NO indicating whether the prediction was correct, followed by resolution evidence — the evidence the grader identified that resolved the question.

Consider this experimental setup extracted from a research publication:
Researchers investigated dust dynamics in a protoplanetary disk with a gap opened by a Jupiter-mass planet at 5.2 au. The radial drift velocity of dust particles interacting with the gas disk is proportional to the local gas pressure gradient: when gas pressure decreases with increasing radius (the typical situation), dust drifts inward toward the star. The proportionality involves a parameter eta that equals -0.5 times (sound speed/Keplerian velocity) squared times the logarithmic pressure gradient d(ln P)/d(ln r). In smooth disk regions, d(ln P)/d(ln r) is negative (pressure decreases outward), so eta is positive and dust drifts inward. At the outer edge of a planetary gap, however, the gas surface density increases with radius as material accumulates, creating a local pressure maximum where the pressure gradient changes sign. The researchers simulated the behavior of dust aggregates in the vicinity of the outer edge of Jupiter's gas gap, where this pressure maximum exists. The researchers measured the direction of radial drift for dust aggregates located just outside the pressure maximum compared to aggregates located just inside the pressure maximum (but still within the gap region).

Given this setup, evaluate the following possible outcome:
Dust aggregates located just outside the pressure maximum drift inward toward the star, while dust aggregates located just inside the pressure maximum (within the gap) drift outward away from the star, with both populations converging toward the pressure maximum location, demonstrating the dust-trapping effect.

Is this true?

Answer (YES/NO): YES